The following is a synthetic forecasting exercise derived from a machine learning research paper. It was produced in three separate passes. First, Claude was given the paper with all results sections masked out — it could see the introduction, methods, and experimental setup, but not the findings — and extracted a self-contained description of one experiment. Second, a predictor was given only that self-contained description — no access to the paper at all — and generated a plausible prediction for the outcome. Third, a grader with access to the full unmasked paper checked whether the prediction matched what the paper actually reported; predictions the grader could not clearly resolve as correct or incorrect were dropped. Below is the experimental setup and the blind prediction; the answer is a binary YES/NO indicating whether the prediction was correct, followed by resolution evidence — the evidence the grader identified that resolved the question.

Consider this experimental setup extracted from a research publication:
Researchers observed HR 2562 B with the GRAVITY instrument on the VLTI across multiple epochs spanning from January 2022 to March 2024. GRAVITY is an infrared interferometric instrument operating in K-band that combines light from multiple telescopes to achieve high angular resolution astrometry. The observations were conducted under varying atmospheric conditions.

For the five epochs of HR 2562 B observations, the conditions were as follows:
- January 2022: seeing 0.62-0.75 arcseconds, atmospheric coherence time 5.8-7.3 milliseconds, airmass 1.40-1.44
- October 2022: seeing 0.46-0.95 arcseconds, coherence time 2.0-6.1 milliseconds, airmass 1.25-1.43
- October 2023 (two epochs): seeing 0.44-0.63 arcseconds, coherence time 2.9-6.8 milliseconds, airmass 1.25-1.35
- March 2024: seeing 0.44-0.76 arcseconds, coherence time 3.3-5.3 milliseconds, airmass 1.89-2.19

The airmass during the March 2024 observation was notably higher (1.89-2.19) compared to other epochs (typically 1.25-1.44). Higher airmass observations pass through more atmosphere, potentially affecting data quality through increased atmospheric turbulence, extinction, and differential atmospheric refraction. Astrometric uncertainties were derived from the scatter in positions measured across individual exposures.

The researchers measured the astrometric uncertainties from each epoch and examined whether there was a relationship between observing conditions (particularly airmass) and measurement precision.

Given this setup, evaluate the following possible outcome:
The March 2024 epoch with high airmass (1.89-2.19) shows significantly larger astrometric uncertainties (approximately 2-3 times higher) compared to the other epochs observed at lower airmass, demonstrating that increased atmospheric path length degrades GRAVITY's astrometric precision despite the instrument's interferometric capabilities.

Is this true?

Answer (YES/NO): NO